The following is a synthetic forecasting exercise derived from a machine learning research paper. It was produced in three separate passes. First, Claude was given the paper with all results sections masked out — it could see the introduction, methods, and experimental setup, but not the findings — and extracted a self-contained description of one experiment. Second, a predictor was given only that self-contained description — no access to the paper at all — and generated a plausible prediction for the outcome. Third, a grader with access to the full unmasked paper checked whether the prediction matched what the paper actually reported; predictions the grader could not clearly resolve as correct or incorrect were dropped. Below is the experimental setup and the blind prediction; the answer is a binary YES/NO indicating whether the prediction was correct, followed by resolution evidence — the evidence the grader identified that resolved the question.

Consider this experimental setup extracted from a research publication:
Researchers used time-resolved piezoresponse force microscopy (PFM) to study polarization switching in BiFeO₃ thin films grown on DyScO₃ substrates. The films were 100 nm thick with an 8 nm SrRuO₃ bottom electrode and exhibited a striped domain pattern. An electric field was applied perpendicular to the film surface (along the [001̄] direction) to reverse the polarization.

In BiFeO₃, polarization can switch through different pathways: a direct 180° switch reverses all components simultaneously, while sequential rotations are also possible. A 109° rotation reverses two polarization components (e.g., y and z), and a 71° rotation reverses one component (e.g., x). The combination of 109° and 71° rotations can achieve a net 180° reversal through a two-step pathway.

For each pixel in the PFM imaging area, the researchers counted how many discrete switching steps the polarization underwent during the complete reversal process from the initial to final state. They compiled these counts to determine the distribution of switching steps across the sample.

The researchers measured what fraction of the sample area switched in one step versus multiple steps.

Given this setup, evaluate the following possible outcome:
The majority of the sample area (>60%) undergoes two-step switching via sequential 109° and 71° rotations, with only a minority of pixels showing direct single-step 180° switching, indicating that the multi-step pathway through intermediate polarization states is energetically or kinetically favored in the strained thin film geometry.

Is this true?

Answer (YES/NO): YES